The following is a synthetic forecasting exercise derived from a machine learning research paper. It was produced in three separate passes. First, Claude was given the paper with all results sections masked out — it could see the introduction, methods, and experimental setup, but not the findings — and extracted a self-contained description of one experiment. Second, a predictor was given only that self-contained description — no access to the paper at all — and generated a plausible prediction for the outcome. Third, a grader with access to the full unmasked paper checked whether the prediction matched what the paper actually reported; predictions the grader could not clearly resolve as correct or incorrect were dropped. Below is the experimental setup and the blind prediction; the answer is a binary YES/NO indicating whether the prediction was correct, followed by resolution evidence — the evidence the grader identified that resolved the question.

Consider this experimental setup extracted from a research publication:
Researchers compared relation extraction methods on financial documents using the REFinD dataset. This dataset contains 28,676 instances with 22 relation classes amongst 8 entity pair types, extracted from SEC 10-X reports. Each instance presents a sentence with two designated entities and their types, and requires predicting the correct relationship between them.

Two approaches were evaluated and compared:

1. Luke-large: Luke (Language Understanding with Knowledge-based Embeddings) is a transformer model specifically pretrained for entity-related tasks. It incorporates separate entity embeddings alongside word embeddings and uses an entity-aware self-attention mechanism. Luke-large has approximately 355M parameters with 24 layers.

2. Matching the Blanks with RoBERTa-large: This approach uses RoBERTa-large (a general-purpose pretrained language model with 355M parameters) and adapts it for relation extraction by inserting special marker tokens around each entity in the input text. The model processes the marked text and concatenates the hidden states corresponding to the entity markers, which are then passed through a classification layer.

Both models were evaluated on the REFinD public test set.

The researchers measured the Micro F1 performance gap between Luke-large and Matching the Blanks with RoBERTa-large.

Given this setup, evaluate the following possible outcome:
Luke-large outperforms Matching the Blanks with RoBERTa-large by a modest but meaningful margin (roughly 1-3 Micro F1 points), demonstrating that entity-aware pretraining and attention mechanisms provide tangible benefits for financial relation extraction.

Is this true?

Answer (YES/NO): NO